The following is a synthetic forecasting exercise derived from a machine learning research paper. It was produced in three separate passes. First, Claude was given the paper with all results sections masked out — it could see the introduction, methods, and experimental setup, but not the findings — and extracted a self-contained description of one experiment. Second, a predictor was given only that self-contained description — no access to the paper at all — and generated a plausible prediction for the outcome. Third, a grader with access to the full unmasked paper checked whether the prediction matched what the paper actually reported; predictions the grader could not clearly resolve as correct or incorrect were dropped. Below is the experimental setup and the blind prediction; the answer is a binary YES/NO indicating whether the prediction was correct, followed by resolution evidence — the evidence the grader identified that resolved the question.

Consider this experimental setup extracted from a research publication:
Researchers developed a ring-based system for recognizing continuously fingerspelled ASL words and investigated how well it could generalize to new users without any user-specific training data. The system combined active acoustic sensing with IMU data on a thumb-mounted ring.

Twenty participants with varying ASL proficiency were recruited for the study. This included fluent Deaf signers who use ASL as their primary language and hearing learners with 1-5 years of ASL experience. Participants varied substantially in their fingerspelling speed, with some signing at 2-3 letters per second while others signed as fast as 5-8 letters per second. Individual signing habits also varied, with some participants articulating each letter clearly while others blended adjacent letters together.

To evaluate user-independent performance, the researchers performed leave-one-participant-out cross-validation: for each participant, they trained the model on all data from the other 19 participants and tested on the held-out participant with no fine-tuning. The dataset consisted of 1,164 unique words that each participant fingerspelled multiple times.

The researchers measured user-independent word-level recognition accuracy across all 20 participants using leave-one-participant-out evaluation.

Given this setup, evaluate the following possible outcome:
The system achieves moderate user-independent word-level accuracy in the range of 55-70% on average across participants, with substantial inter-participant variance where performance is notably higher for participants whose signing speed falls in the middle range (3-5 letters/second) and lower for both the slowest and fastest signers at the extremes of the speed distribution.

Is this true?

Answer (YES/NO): NO